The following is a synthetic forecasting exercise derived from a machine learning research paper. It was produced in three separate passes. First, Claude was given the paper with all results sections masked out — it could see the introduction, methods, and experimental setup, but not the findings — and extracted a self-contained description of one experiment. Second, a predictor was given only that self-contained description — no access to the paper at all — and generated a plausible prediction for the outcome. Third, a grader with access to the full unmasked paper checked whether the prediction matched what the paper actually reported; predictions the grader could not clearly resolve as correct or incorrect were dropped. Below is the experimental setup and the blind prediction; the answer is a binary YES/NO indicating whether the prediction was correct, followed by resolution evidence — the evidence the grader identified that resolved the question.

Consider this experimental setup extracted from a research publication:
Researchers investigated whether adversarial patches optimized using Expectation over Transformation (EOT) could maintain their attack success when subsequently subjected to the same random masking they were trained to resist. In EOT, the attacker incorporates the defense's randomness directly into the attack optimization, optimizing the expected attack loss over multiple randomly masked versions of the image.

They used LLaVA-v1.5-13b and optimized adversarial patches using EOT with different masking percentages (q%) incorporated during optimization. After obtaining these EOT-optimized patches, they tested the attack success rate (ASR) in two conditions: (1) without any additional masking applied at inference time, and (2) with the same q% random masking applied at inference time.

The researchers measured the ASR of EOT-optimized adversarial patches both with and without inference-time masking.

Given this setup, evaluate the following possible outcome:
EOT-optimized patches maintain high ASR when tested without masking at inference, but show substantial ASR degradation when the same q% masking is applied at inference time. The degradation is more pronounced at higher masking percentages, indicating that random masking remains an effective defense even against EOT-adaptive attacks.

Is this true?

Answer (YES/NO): NO